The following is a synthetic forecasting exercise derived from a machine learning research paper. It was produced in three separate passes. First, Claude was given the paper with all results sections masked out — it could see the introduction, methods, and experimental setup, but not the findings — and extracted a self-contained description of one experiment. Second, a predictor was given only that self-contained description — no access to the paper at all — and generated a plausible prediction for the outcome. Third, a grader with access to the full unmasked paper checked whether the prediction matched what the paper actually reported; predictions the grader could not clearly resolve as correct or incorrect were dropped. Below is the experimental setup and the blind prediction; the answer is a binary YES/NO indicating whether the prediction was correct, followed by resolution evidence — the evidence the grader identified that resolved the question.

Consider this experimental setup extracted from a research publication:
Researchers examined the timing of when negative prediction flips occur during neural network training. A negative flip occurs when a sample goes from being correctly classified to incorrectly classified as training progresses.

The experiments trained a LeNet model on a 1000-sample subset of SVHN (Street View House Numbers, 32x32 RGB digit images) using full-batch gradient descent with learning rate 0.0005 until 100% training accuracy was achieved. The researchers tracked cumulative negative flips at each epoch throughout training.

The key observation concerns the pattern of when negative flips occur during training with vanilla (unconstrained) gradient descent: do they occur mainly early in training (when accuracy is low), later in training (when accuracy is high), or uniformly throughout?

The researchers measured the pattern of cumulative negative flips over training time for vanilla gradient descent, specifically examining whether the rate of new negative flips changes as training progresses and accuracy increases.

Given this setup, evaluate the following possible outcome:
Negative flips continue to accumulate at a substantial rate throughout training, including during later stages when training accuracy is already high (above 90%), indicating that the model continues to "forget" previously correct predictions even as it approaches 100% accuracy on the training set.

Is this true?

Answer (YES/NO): NO